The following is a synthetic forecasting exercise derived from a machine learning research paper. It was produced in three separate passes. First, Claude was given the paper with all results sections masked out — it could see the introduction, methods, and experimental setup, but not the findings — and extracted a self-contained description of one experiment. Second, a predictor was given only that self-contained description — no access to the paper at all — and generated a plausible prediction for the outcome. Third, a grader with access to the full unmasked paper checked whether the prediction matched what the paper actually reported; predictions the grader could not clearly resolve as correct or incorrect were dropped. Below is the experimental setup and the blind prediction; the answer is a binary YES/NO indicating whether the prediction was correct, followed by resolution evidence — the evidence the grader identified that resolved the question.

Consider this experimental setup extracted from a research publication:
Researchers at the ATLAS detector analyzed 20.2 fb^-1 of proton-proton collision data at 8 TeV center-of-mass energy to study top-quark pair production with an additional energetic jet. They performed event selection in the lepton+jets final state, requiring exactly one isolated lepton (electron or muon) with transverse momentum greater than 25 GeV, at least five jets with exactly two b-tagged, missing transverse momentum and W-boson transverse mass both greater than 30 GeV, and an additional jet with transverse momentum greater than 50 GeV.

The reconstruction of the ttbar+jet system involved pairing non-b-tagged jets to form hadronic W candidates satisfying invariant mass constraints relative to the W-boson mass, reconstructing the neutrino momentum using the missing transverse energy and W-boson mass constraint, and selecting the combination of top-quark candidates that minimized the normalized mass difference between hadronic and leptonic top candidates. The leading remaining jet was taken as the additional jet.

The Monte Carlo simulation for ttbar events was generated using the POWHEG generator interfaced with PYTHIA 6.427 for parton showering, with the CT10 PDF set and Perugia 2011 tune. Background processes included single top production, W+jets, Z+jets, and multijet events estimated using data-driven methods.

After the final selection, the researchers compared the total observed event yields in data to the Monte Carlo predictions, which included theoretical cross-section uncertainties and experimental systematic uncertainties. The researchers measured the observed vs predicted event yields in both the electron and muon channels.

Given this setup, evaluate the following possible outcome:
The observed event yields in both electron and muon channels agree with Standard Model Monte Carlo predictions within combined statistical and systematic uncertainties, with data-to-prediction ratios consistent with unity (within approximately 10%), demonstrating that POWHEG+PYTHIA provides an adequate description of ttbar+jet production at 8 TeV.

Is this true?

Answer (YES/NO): YES